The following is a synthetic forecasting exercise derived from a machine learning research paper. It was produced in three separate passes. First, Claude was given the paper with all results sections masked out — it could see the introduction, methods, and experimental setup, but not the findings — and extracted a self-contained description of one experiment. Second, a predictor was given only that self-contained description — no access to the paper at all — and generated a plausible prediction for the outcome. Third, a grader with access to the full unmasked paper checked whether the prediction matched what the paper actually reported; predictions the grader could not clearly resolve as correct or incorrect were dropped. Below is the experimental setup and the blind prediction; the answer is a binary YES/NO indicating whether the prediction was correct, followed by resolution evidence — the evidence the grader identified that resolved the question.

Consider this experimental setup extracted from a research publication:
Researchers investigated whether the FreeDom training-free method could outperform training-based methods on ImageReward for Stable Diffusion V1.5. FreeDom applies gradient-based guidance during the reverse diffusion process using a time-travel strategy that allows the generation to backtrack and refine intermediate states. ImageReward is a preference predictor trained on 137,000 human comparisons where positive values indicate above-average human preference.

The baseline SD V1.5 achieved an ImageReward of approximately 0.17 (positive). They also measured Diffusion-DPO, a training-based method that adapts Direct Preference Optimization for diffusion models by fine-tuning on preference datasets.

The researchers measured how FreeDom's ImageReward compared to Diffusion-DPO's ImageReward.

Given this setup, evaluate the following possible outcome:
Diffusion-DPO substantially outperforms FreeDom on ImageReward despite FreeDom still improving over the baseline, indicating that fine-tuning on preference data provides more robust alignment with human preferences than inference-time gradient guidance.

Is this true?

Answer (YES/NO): NO